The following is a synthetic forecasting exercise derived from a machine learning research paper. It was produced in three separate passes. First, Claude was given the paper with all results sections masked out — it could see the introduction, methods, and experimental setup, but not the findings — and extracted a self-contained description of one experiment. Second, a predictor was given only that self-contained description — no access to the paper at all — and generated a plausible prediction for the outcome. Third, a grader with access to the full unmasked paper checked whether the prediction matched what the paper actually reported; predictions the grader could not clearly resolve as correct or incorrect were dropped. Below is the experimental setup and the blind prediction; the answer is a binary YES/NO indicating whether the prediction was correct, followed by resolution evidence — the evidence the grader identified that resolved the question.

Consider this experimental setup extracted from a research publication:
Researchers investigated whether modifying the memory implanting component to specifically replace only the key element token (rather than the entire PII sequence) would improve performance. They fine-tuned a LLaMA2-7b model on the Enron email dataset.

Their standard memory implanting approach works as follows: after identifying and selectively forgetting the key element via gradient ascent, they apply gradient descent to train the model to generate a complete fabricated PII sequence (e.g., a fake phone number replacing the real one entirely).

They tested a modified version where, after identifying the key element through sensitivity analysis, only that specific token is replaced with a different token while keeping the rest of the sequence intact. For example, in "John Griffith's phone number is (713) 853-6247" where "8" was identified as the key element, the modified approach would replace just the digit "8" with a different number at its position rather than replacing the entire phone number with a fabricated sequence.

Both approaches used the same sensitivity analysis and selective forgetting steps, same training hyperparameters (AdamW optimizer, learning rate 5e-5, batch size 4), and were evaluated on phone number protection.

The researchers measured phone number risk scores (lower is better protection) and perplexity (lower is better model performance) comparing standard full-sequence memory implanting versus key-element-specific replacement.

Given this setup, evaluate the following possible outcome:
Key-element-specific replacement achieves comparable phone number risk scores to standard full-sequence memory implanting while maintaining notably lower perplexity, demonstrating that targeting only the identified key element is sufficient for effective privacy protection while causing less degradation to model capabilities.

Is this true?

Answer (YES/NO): NO